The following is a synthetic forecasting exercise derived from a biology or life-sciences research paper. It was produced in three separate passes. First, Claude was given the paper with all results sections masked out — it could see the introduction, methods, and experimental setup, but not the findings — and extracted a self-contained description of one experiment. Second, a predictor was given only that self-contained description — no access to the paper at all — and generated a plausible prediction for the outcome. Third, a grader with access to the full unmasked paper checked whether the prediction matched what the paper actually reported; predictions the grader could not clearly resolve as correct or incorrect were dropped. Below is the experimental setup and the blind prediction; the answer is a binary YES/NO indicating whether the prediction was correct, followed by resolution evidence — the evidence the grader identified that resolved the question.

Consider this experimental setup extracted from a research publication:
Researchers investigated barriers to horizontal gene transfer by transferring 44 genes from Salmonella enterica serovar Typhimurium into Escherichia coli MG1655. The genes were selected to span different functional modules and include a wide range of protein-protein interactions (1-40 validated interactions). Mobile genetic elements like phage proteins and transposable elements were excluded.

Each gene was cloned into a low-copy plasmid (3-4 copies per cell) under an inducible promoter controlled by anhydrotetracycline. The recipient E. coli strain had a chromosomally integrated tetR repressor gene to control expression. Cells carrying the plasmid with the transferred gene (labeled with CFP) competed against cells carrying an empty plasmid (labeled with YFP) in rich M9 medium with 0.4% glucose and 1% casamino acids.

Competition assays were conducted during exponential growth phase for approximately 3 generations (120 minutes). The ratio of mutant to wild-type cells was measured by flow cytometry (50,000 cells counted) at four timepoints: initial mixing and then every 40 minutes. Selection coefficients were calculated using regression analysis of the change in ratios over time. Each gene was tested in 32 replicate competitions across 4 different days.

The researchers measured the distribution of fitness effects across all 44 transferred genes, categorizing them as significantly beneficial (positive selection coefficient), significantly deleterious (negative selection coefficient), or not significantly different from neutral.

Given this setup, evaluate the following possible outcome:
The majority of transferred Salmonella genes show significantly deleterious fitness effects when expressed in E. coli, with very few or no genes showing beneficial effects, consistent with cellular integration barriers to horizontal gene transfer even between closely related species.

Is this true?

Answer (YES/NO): YES